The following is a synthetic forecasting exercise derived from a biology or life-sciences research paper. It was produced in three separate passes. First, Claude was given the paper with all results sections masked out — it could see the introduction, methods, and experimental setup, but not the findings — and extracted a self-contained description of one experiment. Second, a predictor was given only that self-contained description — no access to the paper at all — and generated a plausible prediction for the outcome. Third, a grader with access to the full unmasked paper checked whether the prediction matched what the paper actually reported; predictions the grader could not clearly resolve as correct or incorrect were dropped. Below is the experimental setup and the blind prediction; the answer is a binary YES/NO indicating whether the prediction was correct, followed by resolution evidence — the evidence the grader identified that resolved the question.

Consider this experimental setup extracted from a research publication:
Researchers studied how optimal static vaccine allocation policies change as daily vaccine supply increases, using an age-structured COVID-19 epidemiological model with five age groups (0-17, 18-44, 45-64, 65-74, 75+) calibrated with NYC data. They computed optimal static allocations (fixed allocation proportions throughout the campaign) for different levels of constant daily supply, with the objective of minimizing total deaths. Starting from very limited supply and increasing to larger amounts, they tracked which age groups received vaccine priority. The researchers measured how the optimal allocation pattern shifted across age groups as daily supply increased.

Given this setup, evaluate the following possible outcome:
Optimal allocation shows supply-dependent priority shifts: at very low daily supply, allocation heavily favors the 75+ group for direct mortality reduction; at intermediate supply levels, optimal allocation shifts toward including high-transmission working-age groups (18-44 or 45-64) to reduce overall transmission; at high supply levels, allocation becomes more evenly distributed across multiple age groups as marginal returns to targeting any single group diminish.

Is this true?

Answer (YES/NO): NO